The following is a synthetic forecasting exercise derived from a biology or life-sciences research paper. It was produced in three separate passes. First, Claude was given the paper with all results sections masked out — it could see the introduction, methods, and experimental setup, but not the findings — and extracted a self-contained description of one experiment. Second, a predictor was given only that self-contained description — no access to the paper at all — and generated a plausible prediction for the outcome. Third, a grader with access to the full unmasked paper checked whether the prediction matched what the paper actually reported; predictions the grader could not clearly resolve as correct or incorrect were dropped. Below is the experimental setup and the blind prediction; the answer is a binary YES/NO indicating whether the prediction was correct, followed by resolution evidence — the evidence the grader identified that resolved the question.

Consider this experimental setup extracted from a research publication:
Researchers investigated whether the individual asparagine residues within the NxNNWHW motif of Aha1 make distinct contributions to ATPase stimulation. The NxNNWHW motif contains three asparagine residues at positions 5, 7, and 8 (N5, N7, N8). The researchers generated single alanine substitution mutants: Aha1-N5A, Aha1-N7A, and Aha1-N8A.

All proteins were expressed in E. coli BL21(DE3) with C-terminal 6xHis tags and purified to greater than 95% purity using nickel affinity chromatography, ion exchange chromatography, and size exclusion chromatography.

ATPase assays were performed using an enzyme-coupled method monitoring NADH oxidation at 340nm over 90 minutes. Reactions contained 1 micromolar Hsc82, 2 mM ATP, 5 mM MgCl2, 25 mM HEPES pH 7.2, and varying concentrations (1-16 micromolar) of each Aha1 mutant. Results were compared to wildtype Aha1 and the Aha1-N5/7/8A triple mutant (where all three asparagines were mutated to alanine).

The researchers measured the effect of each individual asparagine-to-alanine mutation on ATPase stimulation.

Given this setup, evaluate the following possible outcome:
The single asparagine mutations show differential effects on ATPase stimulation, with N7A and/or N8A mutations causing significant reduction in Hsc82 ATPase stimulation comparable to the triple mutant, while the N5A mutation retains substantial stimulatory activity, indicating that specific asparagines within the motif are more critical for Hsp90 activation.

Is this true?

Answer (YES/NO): NO